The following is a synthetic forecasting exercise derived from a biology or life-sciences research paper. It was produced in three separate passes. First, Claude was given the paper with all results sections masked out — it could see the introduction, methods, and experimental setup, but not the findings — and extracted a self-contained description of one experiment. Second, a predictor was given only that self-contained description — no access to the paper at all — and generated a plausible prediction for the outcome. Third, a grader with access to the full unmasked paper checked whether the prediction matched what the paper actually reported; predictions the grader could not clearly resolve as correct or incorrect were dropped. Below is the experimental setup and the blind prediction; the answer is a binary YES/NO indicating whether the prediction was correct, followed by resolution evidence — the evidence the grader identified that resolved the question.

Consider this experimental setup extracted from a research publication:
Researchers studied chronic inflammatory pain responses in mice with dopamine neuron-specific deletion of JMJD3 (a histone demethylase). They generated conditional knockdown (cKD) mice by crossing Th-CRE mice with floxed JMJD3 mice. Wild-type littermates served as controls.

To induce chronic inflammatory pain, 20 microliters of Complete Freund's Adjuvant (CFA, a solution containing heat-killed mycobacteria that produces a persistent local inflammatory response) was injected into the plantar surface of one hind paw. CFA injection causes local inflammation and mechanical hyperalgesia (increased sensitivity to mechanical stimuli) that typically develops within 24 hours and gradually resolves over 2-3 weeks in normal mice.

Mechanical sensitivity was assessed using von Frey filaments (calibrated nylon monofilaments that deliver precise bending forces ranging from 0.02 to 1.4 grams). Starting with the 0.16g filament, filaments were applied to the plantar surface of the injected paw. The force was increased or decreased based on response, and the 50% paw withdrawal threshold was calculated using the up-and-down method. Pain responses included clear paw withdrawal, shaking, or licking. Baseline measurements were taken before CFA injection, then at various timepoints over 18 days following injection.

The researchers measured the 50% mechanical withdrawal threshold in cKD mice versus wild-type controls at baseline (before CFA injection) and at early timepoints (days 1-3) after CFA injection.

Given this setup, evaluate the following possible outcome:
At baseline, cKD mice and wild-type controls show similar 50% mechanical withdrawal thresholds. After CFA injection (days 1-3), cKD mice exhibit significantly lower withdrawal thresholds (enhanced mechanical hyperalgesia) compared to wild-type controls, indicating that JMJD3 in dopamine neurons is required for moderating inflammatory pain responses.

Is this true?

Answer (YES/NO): NO